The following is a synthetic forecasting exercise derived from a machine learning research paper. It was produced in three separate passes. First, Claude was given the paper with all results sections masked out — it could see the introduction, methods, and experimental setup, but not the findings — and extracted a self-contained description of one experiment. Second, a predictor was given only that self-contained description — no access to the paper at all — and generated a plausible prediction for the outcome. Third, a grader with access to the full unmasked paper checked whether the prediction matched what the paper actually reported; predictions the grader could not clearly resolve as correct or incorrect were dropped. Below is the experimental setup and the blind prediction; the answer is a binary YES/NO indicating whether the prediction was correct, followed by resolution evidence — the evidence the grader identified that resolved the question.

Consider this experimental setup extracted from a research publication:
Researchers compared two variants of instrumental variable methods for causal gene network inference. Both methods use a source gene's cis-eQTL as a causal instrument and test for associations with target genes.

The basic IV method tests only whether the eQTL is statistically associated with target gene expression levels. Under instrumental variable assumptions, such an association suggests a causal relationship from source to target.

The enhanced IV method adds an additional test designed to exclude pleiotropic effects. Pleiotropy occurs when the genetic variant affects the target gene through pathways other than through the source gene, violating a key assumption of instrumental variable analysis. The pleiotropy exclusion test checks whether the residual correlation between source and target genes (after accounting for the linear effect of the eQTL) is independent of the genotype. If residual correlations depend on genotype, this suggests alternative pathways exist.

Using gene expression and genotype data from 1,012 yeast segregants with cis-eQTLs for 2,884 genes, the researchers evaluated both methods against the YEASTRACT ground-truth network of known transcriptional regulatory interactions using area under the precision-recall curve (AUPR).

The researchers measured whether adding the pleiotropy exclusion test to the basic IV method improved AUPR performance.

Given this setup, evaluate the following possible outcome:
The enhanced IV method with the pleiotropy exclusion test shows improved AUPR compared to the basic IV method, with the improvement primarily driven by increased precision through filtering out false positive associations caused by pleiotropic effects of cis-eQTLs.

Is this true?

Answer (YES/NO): NO